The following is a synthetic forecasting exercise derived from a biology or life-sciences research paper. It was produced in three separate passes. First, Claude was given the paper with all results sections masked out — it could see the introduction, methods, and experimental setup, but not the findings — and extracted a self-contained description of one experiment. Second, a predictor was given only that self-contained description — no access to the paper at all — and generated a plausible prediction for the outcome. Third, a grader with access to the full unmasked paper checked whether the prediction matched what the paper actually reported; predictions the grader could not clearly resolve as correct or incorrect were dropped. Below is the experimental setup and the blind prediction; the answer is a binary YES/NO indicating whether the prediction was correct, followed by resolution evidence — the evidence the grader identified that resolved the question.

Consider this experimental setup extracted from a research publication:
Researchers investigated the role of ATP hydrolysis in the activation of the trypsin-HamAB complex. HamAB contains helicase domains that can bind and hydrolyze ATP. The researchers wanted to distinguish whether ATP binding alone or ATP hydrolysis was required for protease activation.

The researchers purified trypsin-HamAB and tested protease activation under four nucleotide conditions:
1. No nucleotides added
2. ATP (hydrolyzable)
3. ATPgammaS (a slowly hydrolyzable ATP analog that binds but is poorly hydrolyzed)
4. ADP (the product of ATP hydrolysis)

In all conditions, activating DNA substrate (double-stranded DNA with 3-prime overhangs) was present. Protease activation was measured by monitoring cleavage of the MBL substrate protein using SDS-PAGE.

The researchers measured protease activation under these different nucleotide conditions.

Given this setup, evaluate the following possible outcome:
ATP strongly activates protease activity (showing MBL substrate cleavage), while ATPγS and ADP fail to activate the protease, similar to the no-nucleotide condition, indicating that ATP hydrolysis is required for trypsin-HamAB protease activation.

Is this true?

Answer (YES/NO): NO